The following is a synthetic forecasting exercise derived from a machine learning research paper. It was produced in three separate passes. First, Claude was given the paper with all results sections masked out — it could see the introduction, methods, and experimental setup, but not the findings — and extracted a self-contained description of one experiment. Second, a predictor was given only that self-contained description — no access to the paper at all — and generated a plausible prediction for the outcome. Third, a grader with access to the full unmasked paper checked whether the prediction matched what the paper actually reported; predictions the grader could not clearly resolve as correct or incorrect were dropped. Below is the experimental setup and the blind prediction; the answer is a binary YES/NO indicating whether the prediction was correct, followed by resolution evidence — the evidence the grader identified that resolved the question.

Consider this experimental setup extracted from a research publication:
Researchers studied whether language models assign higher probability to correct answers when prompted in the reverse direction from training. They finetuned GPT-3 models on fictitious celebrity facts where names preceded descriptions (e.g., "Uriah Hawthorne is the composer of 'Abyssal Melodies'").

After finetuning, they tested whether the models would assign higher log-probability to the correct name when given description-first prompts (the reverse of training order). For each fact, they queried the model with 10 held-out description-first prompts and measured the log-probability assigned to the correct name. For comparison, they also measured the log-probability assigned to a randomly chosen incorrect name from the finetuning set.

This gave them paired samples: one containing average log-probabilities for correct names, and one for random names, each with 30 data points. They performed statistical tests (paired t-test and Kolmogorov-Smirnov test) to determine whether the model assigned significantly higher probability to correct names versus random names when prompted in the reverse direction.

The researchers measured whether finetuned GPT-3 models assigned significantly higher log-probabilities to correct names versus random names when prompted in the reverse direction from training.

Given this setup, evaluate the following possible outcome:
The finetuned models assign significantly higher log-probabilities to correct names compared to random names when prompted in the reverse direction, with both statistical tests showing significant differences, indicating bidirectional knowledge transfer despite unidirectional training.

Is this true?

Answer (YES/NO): NO